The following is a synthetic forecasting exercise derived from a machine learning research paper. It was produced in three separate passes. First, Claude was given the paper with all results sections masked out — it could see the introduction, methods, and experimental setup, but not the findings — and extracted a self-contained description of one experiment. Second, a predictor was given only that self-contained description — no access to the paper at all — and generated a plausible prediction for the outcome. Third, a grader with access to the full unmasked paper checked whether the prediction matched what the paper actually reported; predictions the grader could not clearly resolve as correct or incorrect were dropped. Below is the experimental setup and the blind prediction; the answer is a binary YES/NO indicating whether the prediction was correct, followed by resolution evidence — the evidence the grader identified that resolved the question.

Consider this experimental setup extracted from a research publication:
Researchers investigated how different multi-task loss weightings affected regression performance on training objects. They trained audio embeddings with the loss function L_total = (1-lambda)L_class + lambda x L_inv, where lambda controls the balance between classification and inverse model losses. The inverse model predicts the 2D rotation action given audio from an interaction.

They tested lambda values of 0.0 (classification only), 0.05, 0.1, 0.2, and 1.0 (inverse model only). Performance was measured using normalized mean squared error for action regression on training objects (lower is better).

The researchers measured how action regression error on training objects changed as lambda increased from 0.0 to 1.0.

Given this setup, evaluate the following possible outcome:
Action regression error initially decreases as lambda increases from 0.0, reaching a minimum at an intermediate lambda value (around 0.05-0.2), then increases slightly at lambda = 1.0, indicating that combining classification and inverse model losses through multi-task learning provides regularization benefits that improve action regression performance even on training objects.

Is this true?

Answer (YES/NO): NO